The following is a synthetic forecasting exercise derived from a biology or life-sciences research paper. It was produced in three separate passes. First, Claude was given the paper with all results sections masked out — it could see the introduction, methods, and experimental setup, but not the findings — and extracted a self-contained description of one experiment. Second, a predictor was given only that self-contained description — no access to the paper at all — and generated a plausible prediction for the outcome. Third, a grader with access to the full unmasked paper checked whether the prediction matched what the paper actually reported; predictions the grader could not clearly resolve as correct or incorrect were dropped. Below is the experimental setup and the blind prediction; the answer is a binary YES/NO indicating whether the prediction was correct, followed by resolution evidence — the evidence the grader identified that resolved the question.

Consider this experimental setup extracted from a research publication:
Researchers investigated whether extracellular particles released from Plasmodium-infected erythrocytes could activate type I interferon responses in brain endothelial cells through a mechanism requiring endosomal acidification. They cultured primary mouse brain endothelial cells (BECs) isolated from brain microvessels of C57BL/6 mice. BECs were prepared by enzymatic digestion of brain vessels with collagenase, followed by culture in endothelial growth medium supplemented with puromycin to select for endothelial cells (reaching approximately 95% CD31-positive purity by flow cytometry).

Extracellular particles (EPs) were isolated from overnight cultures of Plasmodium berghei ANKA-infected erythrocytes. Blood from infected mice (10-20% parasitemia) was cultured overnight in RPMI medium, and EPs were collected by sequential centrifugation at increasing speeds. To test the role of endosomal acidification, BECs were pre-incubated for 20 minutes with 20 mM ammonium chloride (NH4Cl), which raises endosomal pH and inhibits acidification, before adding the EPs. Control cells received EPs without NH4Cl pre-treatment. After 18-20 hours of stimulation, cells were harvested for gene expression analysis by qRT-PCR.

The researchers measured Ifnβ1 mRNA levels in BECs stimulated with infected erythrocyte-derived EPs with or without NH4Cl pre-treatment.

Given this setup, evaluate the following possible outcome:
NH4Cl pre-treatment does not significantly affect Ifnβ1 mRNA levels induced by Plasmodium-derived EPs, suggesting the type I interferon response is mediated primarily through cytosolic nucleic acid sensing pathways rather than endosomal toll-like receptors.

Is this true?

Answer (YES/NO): NO